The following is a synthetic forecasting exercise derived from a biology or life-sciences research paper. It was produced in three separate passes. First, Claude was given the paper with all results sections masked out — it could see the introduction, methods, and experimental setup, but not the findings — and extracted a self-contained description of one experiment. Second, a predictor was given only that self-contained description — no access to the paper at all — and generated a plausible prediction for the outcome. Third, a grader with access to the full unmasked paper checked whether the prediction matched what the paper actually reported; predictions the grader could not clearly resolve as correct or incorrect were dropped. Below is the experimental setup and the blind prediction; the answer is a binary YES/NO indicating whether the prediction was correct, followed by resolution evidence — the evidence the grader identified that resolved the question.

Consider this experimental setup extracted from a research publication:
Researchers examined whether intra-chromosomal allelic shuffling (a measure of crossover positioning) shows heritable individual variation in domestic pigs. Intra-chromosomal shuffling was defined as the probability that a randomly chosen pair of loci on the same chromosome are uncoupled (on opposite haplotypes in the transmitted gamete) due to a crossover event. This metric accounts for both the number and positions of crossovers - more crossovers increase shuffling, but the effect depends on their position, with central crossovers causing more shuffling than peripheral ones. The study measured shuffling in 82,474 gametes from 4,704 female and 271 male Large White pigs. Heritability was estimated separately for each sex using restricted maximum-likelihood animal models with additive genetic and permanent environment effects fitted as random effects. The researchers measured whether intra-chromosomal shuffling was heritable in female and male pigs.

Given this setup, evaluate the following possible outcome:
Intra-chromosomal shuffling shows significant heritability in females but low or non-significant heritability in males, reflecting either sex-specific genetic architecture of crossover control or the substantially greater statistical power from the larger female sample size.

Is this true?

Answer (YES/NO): NO